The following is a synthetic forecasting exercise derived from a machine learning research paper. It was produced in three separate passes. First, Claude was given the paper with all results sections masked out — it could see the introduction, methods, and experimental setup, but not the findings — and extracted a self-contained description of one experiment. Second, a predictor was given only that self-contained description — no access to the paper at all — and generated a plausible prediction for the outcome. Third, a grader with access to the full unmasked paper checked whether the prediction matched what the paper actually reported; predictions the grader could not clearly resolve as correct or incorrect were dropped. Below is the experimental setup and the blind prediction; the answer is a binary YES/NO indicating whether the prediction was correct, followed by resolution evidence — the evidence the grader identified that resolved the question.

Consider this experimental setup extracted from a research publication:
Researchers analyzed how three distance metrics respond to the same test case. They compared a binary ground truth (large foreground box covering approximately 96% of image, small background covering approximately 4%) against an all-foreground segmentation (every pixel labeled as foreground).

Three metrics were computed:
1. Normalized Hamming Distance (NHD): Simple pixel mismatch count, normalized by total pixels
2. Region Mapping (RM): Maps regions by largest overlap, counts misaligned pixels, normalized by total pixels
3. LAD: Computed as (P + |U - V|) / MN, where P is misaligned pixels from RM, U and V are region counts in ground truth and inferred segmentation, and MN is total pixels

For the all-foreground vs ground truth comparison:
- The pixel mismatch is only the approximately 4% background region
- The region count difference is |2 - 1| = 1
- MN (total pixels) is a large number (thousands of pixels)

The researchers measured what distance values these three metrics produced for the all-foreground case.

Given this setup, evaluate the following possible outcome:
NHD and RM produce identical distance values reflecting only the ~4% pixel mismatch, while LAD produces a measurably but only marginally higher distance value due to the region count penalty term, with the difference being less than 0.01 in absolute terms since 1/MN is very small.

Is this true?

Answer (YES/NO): NO